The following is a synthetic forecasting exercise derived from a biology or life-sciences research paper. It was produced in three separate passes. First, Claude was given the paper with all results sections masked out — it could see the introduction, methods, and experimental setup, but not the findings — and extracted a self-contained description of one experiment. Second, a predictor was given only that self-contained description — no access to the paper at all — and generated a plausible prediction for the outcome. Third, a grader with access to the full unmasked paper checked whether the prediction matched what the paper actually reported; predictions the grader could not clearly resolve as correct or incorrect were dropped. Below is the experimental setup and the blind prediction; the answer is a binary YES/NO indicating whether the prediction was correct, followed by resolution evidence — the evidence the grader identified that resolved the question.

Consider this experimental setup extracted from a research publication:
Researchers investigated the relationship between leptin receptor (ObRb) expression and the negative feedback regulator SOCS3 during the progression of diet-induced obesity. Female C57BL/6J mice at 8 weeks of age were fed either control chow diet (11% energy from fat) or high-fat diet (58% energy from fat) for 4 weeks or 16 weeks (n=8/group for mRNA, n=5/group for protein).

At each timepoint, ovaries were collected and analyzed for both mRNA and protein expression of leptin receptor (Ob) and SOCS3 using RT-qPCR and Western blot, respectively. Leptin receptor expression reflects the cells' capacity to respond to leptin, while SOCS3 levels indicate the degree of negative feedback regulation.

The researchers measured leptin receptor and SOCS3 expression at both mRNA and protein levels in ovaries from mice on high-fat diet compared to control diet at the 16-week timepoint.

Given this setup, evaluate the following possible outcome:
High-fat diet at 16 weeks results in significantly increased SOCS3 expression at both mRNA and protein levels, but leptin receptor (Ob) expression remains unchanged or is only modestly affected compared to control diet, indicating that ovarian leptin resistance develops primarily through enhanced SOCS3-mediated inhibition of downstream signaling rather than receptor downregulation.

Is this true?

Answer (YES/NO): NO